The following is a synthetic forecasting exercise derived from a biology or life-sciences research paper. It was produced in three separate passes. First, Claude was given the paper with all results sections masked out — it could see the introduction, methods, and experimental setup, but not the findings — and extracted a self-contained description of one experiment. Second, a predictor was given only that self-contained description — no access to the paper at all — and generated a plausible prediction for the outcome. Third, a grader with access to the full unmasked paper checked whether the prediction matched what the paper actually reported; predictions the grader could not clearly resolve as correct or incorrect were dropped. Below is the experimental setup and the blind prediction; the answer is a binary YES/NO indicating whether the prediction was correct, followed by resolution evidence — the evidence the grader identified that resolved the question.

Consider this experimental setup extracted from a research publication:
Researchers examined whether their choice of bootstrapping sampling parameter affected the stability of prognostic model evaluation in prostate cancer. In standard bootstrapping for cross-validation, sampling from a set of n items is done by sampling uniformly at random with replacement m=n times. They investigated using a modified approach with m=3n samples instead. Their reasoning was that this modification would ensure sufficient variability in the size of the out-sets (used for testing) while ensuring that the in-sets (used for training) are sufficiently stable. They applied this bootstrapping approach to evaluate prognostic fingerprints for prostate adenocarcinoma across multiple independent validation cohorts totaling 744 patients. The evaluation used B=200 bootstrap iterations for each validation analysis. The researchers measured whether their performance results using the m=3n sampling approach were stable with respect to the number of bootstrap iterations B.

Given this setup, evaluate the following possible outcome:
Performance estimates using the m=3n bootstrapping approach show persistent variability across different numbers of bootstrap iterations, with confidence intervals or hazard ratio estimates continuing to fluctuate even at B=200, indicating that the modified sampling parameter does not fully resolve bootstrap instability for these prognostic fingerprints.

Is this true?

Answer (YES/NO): NO